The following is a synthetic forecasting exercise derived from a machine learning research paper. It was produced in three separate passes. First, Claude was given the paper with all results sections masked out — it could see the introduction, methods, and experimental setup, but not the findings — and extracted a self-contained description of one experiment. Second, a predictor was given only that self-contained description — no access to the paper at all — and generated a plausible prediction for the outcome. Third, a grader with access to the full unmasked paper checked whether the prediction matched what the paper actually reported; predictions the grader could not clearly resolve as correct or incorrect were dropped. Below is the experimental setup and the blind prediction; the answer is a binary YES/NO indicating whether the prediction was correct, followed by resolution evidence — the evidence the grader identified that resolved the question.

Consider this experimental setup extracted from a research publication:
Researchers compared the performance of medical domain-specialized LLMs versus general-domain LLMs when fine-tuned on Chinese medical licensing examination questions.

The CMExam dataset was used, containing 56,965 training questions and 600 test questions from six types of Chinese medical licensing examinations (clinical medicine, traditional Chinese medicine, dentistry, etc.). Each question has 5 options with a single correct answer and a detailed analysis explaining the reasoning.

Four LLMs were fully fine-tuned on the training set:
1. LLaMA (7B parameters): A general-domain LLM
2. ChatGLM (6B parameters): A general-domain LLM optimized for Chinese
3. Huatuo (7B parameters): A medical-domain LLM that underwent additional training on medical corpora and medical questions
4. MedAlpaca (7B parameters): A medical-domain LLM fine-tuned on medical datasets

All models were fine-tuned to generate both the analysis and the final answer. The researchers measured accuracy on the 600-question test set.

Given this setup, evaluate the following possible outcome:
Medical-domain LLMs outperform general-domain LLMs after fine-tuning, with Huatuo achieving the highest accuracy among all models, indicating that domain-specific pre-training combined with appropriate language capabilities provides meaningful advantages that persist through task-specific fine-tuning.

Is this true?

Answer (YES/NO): NO